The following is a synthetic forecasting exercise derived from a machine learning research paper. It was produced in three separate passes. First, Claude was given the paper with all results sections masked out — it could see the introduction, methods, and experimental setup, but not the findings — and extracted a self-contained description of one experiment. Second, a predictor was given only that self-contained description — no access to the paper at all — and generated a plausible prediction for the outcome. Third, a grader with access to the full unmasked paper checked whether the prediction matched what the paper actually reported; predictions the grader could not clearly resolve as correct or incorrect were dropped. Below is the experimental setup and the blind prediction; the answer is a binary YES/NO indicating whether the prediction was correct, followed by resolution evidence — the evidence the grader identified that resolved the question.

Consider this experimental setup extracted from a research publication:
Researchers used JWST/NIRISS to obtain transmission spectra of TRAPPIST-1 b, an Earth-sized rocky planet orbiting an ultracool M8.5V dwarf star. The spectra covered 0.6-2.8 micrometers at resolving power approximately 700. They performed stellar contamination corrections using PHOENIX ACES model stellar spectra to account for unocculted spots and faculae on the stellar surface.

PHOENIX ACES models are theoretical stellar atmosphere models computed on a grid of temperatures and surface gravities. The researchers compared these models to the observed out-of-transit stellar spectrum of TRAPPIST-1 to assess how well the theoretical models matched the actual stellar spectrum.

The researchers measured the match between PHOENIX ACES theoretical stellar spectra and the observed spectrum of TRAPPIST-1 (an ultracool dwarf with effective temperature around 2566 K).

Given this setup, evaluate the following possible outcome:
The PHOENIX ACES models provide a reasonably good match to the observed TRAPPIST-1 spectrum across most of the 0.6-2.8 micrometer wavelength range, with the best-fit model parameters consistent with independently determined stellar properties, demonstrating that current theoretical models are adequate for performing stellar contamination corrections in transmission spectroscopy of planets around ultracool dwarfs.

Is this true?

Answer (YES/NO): NO